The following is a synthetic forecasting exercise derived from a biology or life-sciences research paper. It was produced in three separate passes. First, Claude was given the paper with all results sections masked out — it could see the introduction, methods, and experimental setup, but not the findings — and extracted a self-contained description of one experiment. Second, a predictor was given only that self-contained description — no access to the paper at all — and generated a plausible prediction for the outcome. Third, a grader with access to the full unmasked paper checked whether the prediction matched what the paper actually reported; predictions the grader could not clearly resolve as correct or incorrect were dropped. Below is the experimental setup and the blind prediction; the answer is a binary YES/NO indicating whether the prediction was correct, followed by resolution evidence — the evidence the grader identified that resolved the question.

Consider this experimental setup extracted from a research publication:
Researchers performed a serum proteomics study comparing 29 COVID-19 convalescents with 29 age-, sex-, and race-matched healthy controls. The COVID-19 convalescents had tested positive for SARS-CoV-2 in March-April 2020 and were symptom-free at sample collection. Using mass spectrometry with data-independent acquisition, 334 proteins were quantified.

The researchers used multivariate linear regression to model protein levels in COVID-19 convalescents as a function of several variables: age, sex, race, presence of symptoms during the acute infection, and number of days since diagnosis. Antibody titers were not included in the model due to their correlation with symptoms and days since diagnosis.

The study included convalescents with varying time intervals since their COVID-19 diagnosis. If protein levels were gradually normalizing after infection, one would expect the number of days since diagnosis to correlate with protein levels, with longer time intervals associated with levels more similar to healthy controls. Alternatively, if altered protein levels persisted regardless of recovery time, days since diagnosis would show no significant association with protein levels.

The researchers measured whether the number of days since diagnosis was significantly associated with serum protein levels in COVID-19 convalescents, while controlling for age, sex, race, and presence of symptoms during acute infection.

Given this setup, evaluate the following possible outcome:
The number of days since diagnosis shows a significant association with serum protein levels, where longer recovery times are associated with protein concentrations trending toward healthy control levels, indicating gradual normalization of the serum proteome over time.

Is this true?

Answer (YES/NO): NO